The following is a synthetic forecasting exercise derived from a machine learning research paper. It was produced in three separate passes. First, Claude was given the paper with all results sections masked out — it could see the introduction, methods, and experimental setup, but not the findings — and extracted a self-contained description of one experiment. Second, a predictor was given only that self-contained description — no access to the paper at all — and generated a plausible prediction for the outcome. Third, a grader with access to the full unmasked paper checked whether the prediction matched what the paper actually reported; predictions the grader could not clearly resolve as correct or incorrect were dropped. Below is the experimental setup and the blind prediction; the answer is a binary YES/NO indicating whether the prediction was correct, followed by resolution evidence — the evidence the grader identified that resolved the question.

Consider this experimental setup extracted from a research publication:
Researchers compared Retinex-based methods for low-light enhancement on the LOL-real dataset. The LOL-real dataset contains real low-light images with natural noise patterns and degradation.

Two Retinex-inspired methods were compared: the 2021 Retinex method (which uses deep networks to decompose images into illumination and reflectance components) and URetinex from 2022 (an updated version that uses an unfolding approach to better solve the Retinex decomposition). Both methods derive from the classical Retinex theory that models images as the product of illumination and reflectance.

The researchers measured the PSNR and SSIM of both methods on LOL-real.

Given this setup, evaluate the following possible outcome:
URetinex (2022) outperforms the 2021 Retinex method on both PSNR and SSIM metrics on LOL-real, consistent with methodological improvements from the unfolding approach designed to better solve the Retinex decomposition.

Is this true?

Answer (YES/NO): YES